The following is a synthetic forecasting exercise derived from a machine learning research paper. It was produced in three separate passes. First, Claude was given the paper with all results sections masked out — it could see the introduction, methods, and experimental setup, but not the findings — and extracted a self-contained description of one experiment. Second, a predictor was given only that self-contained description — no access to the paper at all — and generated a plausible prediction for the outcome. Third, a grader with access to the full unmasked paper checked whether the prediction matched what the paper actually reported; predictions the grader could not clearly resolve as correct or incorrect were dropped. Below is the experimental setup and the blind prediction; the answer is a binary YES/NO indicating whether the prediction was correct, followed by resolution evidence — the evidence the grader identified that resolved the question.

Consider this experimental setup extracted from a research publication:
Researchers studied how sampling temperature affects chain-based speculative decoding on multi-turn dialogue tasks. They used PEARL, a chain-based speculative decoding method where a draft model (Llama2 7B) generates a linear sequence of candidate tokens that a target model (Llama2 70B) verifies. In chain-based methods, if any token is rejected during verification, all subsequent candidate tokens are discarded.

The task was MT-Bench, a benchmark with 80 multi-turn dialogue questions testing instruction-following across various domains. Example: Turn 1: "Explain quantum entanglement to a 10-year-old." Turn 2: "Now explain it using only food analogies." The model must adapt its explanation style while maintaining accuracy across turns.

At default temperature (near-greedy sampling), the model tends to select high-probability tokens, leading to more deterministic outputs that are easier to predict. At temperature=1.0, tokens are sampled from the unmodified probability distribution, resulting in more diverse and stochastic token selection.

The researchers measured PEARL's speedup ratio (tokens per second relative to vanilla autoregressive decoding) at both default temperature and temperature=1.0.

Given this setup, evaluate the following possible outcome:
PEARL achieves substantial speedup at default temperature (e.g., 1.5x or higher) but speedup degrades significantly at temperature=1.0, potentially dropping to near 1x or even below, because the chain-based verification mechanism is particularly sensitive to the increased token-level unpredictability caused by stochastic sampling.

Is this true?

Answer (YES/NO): NO